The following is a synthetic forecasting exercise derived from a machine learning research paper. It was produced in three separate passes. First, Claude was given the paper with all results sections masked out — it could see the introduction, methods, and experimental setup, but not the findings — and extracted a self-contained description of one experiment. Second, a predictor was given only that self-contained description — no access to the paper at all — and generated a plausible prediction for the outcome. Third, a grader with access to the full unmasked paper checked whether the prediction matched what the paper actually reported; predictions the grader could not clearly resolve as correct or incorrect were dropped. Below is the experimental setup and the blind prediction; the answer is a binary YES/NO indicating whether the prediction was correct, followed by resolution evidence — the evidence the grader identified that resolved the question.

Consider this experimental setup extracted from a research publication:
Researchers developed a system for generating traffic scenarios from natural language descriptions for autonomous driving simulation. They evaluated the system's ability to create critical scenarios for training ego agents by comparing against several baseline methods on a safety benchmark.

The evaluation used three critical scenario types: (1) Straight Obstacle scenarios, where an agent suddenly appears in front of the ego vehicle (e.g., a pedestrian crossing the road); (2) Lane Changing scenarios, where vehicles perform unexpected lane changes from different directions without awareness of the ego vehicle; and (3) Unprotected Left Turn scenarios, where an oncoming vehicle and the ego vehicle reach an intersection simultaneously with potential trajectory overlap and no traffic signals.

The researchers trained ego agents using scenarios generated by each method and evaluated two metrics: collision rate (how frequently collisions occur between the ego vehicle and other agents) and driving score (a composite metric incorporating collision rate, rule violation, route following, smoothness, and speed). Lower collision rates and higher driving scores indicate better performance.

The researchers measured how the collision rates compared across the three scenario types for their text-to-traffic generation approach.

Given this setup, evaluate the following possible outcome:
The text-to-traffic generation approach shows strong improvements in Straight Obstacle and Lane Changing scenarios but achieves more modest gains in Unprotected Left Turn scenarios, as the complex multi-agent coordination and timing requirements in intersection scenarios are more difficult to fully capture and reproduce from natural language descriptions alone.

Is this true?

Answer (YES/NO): NO